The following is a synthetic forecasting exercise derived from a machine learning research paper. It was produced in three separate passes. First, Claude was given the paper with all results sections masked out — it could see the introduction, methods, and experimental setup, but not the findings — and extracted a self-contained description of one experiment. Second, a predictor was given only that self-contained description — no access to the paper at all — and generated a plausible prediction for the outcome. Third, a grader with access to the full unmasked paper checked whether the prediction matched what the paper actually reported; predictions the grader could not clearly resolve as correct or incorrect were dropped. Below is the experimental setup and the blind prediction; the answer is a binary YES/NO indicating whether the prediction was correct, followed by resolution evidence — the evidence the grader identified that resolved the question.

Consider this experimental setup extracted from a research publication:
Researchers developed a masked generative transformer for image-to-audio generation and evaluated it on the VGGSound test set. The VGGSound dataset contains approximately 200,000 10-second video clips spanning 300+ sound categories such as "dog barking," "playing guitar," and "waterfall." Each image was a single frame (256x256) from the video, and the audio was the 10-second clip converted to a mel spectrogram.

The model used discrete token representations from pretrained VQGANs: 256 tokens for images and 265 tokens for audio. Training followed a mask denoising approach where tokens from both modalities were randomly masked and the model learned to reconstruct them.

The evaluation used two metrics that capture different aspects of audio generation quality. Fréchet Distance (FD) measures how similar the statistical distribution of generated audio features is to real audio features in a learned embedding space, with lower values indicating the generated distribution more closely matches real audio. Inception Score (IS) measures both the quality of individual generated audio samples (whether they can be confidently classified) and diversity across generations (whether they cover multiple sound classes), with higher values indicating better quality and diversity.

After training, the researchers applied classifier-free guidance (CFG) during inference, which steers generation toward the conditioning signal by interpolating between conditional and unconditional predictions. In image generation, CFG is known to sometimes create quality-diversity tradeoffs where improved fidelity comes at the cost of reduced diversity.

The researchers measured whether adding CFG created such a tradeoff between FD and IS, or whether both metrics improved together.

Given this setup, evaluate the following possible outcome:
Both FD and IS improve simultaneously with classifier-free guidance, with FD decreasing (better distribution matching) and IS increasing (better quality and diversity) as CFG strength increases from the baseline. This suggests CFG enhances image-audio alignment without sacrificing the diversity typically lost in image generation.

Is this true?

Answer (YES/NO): YES